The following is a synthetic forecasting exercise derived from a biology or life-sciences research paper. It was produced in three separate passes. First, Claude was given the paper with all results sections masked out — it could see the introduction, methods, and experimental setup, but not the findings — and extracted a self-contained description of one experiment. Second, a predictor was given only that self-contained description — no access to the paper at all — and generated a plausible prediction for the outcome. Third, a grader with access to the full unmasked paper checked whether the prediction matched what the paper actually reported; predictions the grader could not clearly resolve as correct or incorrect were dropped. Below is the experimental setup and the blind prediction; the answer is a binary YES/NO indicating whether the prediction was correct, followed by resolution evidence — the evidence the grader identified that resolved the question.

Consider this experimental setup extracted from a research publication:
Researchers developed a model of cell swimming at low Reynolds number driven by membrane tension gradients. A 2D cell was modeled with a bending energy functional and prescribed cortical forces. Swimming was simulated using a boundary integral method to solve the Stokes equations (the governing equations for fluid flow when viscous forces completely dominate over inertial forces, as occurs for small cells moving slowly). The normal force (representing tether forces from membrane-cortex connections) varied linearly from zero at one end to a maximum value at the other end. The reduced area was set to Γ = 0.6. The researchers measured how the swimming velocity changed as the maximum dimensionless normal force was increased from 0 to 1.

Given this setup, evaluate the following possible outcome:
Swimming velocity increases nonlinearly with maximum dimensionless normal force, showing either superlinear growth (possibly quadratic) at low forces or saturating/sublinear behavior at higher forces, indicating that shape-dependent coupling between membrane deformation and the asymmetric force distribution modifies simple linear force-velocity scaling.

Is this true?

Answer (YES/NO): NO